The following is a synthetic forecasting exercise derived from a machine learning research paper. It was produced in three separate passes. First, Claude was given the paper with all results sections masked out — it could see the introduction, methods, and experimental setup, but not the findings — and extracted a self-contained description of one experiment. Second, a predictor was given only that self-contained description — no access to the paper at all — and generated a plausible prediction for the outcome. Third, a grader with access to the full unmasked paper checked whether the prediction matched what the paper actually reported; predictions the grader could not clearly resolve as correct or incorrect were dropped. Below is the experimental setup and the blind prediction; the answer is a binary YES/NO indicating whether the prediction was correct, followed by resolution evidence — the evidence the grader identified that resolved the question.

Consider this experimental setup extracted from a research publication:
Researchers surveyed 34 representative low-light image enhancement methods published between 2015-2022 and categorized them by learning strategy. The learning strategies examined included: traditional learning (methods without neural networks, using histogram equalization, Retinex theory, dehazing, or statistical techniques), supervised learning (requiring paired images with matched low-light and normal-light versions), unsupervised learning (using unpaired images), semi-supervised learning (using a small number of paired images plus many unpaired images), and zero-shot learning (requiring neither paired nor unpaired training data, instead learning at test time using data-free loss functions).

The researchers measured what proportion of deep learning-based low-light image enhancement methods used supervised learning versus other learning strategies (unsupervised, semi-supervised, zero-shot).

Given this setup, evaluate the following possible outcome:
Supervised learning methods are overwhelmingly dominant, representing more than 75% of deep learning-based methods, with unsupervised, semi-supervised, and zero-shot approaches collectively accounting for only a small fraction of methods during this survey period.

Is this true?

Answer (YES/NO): NO